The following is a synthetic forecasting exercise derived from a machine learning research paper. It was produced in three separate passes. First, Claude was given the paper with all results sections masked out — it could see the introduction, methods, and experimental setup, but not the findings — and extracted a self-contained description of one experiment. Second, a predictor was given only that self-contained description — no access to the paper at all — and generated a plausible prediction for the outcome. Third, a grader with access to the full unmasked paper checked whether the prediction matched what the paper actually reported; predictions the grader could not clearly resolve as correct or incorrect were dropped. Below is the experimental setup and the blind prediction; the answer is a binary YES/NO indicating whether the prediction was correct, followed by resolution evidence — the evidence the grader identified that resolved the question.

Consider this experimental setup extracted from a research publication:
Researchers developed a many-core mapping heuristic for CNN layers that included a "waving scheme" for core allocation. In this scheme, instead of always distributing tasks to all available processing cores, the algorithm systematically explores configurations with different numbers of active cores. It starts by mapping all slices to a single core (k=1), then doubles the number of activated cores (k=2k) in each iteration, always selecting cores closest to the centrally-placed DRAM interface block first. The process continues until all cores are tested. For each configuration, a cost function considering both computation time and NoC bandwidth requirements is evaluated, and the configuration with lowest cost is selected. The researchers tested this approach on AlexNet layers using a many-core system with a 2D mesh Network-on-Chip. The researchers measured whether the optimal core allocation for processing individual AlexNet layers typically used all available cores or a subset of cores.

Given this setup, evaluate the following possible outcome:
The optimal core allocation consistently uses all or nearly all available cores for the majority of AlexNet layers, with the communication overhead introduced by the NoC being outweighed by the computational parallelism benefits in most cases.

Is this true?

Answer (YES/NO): NO